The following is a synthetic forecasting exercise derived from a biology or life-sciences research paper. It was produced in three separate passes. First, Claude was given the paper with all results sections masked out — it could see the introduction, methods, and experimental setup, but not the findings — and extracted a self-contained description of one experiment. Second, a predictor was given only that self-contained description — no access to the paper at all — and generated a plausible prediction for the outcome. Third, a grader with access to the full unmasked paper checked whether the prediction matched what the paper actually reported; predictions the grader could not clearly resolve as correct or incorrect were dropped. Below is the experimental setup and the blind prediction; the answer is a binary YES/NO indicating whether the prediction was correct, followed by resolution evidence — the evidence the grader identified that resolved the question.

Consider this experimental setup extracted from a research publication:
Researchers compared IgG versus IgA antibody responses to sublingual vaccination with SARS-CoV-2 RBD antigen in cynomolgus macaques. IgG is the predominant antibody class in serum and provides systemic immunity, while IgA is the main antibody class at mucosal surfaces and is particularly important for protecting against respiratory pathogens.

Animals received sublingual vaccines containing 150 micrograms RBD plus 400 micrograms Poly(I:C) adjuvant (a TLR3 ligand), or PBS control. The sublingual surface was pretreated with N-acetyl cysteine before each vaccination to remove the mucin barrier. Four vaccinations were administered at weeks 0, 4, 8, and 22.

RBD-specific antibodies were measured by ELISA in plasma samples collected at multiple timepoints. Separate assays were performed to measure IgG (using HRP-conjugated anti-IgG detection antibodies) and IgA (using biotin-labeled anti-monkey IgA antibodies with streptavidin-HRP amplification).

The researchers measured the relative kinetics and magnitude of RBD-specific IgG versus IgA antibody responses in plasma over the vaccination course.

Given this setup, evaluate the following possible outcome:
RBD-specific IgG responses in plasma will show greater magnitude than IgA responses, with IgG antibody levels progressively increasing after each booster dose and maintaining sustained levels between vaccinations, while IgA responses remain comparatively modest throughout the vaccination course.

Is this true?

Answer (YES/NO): NO